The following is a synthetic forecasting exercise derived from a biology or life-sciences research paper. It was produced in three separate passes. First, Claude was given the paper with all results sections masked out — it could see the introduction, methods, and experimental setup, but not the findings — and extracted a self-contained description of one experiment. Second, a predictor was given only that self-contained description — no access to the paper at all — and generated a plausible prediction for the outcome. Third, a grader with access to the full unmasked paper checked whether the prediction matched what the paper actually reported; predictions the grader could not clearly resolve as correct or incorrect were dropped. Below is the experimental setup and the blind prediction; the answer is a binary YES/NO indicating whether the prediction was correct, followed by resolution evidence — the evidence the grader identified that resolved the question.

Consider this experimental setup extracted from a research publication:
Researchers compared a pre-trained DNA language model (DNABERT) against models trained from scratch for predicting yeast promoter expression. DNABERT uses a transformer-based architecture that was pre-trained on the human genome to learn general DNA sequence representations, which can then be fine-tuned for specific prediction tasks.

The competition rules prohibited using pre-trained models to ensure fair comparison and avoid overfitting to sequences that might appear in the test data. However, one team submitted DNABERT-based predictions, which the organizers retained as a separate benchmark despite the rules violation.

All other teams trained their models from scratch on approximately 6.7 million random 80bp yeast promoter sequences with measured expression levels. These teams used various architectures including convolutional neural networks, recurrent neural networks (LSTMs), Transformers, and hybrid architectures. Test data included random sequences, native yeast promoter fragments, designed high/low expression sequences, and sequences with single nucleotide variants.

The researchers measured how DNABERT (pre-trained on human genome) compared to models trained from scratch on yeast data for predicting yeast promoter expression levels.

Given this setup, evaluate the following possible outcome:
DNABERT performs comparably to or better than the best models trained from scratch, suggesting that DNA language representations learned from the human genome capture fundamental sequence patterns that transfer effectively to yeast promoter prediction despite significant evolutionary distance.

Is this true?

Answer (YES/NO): NO